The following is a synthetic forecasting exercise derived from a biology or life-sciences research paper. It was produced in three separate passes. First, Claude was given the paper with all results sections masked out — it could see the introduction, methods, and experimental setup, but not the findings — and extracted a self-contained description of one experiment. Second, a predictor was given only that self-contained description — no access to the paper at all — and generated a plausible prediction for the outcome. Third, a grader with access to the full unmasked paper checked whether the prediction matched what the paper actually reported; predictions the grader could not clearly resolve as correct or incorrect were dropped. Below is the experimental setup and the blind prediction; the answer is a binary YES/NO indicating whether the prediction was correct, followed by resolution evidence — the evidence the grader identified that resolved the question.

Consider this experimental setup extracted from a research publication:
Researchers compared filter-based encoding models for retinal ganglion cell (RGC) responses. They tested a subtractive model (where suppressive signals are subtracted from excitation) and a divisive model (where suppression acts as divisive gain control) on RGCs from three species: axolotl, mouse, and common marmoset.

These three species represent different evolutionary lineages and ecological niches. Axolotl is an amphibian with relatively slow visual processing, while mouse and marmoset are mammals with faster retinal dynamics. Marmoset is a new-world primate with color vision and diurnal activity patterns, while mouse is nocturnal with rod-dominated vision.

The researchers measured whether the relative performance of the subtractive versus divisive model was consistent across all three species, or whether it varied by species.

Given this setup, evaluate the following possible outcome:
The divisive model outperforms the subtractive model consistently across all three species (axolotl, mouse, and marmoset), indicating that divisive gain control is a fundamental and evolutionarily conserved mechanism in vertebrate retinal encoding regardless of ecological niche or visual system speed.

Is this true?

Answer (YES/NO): NO